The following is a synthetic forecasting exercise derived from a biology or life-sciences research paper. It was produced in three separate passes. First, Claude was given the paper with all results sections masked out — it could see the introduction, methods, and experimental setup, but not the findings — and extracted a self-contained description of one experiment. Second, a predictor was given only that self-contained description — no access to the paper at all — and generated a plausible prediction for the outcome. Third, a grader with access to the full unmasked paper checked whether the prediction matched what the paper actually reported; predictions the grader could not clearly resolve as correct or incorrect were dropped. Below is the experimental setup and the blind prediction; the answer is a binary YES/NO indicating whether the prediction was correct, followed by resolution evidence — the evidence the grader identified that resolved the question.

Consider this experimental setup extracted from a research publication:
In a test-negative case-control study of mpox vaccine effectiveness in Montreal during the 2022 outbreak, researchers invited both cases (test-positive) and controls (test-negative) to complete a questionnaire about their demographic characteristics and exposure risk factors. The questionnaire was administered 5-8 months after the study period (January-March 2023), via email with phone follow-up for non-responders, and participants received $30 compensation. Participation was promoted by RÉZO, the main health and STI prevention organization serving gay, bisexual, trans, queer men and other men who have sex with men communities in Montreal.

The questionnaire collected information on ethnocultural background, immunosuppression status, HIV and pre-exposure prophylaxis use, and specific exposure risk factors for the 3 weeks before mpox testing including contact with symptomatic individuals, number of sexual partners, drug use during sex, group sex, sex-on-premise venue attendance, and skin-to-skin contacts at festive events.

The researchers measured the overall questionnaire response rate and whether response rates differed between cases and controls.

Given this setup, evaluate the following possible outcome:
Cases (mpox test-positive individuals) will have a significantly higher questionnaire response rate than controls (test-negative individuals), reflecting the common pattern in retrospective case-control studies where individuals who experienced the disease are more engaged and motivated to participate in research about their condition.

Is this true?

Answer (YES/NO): NO